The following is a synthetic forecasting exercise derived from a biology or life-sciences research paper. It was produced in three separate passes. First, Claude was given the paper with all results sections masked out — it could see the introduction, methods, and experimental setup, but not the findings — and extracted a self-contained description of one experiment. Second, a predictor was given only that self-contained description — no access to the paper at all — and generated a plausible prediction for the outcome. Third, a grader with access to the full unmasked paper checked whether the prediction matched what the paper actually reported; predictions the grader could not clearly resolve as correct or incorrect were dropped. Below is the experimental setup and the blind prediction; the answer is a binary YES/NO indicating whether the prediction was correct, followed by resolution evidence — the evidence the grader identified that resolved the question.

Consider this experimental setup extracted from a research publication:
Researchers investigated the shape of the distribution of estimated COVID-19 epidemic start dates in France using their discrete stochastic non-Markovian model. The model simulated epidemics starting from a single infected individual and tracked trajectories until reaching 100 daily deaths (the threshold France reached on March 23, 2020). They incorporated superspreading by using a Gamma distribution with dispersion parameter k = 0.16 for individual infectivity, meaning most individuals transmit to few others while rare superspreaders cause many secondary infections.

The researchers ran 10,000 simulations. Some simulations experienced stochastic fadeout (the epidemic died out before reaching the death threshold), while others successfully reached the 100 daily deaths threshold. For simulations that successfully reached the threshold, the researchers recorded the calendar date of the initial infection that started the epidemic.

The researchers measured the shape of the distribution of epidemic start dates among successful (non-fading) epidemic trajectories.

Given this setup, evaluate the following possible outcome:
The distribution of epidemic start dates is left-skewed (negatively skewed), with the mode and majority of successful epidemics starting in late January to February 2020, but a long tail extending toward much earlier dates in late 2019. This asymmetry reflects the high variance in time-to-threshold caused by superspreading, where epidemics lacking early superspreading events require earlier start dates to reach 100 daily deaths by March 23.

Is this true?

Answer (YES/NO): NO